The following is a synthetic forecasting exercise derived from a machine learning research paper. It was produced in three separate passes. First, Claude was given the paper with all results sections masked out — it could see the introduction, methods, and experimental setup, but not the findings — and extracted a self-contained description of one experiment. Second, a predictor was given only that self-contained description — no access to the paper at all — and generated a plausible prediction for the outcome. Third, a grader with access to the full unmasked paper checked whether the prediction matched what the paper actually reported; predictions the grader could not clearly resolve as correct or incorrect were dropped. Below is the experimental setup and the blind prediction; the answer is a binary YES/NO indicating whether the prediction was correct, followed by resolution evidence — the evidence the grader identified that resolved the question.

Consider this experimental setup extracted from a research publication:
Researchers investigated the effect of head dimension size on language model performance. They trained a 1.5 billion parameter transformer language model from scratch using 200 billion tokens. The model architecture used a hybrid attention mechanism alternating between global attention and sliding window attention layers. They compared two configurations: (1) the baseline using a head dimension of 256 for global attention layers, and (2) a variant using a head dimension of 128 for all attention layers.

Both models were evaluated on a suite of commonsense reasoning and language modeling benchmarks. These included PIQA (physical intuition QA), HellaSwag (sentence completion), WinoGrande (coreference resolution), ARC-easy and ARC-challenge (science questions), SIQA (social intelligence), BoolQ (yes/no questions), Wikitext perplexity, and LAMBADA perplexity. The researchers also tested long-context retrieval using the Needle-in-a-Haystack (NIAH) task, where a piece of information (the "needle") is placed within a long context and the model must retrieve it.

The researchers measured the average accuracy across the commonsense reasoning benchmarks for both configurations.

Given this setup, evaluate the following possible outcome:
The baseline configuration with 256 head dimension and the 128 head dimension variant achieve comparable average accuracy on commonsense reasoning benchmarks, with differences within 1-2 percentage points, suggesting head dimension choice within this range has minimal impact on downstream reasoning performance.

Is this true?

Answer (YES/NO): NO